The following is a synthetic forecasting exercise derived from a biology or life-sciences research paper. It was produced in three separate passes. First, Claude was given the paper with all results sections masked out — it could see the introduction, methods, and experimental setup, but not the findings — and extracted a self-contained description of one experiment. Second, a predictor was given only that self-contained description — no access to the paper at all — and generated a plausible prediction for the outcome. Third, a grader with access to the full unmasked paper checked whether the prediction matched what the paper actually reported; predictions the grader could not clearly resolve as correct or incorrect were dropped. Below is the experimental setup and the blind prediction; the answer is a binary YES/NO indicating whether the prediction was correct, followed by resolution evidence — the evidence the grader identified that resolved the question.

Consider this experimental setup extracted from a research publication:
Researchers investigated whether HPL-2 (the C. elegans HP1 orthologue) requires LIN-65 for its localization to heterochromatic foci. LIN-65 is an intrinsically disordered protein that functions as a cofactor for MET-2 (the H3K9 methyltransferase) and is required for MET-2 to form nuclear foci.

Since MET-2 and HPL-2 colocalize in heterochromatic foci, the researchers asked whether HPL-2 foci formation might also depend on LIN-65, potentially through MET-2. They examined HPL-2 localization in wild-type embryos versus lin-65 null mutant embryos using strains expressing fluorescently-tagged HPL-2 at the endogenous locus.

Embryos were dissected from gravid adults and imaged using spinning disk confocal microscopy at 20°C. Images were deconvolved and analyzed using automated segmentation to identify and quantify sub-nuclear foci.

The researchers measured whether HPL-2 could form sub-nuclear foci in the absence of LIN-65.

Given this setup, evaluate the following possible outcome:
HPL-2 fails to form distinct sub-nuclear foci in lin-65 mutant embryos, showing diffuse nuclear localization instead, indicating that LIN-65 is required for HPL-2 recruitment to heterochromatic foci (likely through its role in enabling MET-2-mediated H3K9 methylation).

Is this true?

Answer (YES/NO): NO